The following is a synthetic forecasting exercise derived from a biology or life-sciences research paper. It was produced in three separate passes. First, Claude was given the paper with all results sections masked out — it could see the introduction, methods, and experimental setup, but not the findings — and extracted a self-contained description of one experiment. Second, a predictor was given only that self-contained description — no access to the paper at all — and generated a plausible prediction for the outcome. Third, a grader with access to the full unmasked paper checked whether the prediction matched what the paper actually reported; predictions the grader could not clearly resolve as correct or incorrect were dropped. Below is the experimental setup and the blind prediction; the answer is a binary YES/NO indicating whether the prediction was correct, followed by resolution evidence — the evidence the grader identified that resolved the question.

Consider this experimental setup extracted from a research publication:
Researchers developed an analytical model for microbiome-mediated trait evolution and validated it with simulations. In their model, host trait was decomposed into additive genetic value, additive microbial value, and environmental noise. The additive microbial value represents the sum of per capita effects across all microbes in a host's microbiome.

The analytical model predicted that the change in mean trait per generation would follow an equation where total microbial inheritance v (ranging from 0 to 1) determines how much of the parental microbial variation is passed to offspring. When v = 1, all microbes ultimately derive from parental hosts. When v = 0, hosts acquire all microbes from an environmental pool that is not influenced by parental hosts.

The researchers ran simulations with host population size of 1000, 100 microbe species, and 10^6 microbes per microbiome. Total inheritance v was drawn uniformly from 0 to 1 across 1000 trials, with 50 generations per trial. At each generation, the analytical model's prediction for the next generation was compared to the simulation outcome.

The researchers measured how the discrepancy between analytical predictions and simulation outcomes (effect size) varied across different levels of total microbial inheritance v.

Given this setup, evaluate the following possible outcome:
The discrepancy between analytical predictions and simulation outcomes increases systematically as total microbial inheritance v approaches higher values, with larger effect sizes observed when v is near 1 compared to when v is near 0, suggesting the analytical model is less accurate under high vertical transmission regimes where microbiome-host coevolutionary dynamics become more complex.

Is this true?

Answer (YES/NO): NO